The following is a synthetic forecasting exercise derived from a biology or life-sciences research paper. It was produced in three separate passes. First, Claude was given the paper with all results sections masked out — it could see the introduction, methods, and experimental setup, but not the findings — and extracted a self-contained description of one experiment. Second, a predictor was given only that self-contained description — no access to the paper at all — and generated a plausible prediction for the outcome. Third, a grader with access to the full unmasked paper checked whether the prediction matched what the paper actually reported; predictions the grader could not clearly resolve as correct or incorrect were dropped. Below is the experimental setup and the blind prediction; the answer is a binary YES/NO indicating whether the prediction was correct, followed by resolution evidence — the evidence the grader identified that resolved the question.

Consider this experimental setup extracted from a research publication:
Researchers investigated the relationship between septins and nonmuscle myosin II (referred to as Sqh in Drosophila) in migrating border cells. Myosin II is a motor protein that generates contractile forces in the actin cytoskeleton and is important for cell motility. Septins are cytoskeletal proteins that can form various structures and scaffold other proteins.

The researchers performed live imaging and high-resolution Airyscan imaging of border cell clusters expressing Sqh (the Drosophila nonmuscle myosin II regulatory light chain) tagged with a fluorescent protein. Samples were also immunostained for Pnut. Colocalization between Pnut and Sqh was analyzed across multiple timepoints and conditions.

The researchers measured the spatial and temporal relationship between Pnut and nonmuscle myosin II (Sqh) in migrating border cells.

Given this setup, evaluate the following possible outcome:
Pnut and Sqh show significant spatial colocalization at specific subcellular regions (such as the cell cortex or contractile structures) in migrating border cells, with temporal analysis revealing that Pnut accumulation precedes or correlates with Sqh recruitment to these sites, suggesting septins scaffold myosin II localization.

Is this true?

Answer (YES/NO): NO